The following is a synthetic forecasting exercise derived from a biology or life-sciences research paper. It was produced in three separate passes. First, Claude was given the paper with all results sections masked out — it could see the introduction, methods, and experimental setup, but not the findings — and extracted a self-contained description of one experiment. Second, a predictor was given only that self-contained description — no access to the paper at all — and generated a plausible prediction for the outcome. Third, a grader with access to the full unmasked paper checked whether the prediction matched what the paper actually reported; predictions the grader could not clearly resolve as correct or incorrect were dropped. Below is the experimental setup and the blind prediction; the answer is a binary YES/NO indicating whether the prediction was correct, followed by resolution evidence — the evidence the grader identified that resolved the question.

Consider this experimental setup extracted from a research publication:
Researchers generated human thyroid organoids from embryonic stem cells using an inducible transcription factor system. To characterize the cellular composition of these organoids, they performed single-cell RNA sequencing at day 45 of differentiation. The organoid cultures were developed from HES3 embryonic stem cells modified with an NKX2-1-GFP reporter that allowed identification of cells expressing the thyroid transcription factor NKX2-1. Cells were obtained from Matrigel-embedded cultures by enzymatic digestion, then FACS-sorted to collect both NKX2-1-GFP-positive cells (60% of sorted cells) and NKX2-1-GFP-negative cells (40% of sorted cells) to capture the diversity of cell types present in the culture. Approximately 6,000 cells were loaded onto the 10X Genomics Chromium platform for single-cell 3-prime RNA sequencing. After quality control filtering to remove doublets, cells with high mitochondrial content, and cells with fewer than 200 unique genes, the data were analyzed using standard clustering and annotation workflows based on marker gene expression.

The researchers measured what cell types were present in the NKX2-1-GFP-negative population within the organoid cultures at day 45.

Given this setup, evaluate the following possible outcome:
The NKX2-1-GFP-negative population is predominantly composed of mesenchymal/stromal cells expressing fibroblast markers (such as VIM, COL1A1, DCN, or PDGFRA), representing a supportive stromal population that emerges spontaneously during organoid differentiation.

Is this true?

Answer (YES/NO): NO